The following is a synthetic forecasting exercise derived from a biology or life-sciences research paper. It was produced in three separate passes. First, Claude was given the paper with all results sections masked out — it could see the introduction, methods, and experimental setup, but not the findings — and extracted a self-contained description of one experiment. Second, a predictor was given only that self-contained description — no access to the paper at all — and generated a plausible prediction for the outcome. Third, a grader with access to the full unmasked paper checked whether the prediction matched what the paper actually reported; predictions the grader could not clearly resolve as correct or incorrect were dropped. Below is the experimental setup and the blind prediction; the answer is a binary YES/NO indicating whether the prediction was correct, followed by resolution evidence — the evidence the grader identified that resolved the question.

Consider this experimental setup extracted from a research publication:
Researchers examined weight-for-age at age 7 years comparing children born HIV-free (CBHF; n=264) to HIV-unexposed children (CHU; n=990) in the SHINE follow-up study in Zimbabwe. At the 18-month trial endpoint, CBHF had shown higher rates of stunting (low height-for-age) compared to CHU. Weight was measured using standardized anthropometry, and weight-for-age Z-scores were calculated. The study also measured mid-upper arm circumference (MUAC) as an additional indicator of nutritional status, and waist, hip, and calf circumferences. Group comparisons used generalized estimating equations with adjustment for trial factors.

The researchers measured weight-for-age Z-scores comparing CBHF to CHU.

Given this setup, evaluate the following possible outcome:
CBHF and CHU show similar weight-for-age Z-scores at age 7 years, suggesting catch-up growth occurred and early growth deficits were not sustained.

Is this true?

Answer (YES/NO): YES